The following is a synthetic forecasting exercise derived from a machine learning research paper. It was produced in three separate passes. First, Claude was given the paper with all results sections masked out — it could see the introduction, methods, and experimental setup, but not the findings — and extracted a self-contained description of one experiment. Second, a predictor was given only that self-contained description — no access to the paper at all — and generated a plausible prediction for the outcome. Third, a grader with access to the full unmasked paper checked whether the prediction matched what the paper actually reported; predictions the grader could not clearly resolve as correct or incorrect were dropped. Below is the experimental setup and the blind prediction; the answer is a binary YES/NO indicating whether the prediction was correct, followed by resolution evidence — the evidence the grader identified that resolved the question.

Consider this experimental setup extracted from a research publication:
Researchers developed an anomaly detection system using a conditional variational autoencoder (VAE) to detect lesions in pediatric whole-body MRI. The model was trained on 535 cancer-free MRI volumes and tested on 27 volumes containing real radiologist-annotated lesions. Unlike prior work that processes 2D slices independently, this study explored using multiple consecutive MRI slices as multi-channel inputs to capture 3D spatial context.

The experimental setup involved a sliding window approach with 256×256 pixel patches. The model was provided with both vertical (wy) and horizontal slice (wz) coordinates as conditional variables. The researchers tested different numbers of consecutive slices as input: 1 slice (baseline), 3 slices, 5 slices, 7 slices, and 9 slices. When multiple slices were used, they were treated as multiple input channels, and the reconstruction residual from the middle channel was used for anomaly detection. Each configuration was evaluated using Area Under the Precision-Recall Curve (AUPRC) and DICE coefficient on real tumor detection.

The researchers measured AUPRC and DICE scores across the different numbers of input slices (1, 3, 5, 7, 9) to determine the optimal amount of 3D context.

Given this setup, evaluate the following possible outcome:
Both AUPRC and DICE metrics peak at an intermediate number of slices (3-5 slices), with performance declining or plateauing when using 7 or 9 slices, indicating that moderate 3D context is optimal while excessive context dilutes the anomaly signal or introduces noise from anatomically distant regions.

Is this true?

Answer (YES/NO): NO